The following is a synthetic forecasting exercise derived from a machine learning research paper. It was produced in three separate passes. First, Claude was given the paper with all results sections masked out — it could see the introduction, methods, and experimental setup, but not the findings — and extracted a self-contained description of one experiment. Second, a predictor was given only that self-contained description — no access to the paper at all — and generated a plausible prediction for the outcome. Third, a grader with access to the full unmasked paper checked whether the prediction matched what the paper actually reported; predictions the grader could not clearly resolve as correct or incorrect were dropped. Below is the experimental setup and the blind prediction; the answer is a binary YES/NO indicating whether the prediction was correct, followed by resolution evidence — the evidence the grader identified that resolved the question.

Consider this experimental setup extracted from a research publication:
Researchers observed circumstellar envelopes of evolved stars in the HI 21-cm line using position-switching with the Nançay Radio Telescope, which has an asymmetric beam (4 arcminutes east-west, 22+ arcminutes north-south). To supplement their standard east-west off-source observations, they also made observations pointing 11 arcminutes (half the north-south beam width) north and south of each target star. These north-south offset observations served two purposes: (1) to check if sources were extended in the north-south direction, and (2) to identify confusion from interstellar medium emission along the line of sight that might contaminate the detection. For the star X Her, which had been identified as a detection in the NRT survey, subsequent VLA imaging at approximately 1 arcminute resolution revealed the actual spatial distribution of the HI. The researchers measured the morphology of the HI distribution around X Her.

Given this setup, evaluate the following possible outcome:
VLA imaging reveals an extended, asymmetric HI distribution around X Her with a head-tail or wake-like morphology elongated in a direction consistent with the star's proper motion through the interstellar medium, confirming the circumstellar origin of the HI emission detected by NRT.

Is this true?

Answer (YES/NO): NO